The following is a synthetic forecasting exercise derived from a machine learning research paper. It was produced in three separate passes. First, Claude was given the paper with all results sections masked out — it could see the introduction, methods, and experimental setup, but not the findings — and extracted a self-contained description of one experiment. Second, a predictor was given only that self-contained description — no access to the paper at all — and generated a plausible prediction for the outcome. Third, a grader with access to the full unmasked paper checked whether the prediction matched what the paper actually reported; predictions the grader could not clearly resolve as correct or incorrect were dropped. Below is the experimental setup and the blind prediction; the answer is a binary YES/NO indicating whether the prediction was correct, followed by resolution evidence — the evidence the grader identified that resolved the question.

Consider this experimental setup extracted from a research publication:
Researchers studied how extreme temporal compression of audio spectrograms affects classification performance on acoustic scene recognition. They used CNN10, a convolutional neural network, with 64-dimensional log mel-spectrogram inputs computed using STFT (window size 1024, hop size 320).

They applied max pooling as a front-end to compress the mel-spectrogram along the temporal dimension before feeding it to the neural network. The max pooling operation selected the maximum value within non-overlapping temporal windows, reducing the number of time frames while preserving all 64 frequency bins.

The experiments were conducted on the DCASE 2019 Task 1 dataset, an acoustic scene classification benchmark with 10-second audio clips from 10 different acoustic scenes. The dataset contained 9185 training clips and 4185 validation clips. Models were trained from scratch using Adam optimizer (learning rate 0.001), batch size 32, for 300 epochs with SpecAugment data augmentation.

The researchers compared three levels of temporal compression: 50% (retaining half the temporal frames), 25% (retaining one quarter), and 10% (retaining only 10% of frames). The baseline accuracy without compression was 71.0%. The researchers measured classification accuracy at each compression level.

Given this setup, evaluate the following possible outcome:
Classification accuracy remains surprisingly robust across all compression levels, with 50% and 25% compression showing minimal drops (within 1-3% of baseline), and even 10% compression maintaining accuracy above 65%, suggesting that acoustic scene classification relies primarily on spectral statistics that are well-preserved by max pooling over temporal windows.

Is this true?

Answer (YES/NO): NO